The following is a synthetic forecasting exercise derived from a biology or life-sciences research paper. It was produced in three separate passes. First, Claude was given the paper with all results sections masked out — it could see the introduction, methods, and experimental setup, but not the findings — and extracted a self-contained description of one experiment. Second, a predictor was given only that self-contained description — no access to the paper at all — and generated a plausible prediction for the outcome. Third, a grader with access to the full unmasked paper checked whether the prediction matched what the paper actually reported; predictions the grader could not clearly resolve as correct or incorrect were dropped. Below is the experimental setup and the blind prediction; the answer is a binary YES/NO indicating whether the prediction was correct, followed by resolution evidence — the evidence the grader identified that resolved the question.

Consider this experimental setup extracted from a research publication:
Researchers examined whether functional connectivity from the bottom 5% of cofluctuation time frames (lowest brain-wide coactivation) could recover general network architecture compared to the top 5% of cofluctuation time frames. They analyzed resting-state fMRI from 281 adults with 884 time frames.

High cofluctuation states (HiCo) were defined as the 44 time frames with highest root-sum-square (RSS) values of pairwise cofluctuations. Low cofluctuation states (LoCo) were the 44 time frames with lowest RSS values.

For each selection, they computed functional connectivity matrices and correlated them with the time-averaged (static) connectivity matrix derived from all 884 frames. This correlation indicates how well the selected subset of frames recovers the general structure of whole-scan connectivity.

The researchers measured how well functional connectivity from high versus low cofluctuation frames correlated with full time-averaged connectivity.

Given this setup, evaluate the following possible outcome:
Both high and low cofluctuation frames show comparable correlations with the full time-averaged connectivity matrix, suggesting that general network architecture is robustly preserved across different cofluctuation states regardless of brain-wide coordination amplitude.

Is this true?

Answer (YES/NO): NO